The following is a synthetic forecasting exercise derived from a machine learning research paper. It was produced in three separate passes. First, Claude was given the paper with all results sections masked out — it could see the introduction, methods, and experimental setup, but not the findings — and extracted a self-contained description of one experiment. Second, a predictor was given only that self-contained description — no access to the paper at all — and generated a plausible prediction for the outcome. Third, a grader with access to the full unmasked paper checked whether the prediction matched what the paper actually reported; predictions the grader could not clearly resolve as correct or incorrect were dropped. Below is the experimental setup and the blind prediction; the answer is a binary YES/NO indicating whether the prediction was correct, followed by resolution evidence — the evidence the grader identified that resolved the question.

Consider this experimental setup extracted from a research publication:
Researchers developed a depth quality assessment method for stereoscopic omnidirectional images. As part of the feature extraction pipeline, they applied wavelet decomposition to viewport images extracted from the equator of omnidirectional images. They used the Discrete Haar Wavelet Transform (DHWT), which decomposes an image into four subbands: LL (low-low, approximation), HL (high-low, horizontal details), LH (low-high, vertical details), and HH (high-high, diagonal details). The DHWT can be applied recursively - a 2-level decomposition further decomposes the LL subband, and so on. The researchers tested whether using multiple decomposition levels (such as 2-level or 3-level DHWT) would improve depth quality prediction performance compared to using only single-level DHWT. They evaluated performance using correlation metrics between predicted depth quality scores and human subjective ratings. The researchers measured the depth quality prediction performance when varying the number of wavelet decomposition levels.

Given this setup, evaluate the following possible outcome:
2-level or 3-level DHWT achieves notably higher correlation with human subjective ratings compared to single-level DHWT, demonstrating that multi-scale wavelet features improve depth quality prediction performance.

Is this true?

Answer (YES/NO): NO